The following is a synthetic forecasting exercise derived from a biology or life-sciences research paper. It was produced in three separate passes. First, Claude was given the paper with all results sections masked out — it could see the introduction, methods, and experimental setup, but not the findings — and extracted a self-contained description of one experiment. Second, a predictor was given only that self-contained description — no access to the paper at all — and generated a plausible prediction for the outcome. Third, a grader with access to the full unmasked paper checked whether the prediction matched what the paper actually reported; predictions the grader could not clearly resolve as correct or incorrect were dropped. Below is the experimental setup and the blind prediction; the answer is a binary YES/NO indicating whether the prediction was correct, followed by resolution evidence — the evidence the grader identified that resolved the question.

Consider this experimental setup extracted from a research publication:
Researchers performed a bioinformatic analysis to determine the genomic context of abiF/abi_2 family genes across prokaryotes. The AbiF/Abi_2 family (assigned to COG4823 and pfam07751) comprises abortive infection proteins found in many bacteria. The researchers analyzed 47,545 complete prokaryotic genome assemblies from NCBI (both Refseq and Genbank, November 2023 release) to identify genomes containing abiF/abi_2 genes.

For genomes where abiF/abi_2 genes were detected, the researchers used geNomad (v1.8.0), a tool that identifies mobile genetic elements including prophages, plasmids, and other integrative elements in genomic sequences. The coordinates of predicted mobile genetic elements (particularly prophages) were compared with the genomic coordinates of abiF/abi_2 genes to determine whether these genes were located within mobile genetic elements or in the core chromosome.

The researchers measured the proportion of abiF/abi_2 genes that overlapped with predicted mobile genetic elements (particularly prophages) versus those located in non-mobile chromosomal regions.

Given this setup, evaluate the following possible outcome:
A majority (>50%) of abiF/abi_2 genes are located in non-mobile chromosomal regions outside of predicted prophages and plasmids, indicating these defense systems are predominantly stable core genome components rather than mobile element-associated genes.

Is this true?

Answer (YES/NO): YES